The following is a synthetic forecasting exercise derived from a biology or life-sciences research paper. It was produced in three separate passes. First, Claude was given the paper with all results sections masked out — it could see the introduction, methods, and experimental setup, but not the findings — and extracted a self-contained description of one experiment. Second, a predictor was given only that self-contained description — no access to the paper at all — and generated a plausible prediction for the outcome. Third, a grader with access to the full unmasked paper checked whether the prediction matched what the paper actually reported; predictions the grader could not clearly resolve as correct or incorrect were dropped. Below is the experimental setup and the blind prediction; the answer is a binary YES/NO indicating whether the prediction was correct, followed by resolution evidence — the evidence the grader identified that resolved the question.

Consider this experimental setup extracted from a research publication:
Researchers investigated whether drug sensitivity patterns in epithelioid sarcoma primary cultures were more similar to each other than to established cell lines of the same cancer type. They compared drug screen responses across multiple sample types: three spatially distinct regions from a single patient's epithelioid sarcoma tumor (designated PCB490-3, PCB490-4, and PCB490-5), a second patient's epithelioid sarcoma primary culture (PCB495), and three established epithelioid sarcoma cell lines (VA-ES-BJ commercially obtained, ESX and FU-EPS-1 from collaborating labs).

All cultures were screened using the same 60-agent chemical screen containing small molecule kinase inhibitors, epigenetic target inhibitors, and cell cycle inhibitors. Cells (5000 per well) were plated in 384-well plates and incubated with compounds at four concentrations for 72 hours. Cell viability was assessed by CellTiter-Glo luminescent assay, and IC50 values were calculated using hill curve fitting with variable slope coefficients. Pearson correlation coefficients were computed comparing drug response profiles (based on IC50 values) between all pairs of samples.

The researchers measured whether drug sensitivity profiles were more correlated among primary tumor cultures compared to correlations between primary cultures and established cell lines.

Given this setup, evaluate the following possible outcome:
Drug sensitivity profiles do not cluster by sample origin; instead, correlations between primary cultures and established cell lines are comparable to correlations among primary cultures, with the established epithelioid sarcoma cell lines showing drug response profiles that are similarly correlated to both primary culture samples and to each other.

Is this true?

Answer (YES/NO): NO